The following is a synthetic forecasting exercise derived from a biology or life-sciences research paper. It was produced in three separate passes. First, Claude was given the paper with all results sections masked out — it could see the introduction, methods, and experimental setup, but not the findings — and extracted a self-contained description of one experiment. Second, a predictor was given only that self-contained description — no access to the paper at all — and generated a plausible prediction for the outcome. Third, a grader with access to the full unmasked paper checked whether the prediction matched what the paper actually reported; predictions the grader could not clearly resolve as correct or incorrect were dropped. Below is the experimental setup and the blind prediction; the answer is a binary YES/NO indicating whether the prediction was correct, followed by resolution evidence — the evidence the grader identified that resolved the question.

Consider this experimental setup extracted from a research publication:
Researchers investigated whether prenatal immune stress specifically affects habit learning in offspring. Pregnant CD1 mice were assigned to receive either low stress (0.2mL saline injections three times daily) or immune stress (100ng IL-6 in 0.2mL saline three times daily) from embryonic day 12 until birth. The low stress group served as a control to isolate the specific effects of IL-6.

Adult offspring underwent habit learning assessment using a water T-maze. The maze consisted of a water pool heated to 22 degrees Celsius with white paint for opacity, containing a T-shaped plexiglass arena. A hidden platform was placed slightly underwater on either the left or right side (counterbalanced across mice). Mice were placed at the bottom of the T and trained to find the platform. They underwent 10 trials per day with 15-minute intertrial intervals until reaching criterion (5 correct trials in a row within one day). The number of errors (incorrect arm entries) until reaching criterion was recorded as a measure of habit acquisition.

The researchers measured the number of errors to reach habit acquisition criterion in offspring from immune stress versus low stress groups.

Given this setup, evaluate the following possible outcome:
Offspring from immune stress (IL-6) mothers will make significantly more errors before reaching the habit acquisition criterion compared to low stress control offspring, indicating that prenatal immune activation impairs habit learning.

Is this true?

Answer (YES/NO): NO